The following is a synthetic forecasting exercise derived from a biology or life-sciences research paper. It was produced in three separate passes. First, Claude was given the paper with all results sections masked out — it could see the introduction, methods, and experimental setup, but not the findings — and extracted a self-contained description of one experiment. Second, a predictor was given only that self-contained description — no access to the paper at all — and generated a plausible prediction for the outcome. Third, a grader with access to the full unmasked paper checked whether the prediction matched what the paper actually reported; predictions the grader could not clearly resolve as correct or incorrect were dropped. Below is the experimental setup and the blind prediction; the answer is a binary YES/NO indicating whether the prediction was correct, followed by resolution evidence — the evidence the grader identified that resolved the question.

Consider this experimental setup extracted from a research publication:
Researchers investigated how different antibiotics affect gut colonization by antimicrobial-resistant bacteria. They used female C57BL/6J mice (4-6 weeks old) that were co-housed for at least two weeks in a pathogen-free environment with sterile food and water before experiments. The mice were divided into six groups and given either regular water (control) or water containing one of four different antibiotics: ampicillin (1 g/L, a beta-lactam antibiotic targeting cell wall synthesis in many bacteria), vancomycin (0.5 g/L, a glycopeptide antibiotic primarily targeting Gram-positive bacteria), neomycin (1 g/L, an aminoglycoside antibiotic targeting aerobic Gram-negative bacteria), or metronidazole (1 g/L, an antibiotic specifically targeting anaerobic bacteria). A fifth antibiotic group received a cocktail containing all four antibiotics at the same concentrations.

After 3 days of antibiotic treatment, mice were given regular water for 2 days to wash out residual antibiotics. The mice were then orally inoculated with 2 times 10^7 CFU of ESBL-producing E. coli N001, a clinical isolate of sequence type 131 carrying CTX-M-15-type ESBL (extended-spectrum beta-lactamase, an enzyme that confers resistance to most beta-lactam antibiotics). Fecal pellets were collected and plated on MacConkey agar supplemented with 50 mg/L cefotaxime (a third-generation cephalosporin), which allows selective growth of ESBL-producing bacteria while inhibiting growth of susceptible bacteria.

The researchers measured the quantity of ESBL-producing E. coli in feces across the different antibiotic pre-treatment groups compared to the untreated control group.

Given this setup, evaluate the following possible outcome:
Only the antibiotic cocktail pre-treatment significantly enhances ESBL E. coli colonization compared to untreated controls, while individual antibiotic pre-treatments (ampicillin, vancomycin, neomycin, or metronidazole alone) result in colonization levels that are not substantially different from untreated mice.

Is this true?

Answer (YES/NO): NO